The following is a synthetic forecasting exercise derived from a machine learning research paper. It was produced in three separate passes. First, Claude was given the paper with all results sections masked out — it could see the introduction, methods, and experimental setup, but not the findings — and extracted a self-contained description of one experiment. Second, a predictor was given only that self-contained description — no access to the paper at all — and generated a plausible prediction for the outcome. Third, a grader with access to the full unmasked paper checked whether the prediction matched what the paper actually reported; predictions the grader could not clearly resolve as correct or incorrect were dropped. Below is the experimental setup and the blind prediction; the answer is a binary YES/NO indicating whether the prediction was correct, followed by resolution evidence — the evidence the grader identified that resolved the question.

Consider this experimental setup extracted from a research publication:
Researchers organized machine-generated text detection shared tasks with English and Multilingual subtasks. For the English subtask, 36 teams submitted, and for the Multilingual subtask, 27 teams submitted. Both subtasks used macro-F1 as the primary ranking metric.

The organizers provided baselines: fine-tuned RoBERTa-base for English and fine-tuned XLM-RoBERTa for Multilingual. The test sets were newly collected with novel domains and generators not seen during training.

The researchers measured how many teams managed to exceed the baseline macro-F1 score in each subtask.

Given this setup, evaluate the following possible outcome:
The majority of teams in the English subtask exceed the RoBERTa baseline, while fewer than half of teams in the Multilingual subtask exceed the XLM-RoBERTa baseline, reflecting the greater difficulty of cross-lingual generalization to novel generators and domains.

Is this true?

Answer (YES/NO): NO